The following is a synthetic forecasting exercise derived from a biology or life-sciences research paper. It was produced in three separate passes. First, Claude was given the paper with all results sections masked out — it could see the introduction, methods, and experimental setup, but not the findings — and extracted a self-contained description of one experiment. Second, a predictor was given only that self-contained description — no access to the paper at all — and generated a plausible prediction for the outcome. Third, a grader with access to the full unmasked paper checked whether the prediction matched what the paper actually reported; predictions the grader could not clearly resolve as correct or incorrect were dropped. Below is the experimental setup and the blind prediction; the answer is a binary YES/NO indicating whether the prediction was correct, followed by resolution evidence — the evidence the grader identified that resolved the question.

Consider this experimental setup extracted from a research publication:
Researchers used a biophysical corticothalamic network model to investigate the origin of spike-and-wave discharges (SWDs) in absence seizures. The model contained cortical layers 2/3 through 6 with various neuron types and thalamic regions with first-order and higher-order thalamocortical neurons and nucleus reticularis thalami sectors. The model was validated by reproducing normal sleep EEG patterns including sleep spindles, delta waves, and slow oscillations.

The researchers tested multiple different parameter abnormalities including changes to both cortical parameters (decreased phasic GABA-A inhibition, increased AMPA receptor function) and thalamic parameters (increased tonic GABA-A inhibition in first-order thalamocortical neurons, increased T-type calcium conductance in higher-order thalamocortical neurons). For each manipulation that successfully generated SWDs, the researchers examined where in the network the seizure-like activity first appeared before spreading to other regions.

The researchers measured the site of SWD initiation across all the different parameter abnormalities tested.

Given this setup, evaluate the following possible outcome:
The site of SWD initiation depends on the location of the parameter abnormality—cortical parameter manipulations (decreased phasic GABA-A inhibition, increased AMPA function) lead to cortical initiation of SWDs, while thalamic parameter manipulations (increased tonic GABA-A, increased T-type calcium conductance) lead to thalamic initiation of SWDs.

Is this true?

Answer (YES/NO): NO